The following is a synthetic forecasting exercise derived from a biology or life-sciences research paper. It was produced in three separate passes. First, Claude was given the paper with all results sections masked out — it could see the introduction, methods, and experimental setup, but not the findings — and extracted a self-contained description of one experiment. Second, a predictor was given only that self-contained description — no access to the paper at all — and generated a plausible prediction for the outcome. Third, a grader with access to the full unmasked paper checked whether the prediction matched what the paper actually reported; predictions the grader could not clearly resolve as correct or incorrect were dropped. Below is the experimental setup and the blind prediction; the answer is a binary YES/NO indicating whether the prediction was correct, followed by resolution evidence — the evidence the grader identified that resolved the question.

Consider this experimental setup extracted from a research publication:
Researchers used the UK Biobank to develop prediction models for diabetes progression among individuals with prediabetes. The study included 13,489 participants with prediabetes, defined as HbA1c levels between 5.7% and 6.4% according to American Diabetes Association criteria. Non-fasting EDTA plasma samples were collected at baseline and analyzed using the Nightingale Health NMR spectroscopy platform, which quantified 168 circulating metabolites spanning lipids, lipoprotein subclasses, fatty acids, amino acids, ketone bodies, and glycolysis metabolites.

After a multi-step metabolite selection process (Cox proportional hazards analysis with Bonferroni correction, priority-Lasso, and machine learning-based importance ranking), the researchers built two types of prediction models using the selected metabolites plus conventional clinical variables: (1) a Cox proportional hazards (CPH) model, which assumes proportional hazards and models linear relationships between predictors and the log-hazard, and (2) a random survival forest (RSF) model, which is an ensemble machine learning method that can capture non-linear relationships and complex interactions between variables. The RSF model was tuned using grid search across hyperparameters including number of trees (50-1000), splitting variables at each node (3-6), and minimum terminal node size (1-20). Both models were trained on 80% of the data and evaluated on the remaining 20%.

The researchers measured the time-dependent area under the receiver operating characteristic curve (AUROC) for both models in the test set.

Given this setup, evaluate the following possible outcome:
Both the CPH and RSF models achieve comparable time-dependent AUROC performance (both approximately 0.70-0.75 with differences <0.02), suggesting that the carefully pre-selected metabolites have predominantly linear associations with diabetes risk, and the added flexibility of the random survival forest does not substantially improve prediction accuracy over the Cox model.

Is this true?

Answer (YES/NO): NO